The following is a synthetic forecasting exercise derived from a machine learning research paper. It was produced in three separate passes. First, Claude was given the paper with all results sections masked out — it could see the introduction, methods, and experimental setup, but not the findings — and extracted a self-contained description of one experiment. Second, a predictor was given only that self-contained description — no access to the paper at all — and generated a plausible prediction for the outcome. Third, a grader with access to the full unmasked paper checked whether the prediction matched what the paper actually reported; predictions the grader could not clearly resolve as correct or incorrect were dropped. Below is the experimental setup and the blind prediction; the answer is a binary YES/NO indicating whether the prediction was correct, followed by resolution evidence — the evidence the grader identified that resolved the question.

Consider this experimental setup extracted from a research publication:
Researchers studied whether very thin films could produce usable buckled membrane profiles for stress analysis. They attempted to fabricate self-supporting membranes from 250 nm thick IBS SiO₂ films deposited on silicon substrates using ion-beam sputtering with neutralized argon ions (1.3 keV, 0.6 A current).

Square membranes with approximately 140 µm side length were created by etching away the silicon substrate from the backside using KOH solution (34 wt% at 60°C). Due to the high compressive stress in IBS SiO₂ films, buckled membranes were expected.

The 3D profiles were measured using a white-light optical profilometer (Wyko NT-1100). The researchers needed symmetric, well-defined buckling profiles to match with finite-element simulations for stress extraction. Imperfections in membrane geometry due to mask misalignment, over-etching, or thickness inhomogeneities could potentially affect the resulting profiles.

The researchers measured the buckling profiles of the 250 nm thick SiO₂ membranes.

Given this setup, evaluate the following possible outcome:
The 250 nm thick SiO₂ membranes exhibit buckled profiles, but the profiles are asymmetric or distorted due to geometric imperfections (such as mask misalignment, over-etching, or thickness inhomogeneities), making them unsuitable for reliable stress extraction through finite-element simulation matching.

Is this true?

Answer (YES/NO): YES